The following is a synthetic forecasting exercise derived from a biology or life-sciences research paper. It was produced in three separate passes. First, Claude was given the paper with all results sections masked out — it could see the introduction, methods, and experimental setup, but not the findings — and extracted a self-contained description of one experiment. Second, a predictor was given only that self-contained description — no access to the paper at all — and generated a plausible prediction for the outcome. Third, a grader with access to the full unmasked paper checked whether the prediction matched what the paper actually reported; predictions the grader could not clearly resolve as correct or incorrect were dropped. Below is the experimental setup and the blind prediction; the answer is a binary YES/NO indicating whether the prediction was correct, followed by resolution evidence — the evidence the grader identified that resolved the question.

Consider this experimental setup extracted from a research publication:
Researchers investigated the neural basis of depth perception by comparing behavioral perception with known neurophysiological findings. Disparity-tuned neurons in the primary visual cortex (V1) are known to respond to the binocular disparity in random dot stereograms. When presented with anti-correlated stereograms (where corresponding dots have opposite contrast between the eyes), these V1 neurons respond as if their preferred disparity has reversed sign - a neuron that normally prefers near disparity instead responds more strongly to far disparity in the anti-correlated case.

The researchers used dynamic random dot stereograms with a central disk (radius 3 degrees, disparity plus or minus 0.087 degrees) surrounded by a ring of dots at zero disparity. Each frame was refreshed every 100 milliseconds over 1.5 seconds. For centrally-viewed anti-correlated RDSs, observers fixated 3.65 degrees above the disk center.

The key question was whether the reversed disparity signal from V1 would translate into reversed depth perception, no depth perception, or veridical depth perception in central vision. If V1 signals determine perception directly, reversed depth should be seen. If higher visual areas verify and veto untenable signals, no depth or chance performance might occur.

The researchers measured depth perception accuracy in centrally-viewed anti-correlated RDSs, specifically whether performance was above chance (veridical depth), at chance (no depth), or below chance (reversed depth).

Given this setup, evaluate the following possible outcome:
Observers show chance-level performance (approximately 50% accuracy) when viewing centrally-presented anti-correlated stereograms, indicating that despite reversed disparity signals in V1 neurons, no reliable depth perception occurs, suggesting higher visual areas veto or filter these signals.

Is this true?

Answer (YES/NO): YES